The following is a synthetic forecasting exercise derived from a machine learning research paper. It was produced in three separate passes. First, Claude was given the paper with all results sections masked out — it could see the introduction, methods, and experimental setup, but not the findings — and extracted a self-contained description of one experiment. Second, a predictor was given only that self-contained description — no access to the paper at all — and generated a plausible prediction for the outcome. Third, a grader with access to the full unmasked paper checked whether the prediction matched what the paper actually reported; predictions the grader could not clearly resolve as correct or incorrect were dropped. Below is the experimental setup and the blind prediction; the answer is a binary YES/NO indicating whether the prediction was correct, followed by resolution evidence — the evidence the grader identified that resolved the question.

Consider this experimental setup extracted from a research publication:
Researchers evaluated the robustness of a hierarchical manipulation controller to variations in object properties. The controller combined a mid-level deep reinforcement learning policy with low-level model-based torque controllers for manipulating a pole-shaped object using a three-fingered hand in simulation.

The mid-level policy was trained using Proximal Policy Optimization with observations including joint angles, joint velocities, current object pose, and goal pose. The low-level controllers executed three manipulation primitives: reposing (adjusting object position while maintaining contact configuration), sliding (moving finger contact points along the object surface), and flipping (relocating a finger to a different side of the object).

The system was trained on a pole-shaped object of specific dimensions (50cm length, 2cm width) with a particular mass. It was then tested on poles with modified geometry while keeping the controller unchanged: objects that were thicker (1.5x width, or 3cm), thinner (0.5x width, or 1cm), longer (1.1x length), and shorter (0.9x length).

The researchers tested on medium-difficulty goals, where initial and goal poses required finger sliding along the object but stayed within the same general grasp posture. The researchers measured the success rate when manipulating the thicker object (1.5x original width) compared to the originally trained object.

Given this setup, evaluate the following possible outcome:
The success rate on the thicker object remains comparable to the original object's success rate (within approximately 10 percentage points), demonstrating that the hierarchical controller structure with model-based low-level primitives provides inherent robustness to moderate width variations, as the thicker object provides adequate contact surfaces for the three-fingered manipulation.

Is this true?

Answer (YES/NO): YES